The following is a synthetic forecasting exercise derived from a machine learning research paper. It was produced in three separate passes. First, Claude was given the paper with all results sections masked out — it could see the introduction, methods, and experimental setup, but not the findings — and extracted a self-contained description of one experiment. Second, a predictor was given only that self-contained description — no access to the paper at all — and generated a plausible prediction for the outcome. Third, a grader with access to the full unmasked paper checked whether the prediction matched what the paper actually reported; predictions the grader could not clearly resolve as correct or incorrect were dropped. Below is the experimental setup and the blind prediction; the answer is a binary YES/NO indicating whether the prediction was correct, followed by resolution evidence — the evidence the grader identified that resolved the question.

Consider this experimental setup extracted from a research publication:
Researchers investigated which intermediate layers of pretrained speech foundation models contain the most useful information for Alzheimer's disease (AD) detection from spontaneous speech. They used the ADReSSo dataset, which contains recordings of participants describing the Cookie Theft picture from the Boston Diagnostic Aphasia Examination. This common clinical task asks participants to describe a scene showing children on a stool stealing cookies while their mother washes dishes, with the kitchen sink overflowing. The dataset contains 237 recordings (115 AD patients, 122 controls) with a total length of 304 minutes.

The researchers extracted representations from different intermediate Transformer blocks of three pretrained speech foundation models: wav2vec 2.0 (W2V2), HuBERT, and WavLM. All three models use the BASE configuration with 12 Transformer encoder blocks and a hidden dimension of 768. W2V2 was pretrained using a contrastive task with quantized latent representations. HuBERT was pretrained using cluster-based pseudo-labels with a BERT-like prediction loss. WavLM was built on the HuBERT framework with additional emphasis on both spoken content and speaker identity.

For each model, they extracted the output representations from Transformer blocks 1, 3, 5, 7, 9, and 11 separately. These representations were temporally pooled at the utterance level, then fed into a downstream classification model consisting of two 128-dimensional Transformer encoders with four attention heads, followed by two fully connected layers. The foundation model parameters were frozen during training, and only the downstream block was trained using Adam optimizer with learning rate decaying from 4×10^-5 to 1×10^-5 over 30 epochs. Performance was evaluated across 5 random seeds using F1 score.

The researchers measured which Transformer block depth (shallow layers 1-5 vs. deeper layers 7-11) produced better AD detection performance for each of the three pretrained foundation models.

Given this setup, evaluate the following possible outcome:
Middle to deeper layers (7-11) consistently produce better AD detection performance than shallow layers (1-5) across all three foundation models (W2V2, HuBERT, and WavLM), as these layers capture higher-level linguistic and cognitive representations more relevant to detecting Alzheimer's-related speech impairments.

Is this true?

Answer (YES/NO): NO